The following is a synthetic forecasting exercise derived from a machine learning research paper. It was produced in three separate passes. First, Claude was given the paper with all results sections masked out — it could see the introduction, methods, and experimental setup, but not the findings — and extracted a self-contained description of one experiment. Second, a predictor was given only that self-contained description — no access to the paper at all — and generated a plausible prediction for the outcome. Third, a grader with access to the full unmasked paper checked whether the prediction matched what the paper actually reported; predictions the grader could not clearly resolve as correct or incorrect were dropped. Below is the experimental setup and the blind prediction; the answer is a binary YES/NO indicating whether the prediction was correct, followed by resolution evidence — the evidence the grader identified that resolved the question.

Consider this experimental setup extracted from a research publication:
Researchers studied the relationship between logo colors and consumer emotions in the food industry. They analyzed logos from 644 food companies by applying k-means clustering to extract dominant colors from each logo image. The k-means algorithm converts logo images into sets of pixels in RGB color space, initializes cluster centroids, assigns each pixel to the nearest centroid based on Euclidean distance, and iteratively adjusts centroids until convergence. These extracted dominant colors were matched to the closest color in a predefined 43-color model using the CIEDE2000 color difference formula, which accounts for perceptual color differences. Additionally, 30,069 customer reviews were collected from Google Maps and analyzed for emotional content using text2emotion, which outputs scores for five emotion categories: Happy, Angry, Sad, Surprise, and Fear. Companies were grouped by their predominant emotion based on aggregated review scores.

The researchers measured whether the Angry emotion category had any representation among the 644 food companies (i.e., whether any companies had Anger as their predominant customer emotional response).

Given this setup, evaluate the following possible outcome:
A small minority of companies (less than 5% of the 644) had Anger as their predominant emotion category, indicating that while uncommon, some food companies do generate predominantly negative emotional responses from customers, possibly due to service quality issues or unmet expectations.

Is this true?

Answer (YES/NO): NO